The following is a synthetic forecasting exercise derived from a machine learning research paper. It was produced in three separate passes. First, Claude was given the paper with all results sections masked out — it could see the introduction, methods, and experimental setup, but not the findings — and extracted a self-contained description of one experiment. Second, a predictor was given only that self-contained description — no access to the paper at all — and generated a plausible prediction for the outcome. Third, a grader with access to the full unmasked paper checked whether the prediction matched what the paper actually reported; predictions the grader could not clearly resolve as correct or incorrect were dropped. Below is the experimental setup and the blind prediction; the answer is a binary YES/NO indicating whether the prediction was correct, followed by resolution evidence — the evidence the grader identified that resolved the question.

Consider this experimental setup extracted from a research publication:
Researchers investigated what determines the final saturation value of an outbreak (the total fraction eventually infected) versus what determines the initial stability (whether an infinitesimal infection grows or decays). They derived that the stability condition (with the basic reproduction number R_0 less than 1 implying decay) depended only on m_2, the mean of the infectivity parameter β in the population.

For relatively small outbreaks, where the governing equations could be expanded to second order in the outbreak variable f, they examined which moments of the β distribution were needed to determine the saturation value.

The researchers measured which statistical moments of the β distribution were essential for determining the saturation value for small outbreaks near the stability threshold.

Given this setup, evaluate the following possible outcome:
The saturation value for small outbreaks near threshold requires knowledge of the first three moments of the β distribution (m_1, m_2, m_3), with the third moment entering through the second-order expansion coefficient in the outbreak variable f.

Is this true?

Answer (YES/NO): NO